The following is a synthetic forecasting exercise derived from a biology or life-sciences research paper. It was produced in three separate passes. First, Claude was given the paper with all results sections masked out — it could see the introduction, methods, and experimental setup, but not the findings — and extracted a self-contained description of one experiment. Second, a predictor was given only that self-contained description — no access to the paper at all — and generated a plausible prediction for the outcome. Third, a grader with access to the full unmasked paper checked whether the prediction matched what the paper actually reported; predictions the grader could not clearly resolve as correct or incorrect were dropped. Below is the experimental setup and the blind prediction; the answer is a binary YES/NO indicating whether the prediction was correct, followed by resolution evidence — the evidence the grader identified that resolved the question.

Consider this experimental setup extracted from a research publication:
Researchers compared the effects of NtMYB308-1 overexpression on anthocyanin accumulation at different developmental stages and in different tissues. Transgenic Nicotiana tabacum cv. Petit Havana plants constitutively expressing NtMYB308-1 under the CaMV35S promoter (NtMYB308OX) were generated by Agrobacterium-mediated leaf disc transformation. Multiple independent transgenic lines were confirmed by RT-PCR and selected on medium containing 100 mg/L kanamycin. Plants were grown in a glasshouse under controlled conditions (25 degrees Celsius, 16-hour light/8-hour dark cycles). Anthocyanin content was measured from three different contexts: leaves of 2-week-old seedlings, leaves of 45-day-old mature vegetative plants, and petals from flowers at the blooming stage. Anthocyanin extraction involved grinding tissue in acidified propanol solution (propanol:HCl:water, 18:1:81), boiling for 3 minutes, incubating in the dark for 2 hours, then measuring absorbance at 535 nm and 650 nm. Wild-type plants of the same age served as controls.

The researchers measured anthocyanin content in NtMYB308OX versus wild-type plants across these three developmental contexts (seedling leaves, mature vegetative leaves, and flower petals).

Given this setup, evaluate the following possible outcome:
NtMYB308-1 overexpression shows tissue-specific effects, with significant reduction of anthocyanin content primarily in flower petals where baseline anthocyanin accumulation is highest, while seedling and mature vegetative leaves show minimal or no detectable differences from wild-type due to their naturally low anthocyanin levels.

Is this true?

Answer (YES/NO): NO